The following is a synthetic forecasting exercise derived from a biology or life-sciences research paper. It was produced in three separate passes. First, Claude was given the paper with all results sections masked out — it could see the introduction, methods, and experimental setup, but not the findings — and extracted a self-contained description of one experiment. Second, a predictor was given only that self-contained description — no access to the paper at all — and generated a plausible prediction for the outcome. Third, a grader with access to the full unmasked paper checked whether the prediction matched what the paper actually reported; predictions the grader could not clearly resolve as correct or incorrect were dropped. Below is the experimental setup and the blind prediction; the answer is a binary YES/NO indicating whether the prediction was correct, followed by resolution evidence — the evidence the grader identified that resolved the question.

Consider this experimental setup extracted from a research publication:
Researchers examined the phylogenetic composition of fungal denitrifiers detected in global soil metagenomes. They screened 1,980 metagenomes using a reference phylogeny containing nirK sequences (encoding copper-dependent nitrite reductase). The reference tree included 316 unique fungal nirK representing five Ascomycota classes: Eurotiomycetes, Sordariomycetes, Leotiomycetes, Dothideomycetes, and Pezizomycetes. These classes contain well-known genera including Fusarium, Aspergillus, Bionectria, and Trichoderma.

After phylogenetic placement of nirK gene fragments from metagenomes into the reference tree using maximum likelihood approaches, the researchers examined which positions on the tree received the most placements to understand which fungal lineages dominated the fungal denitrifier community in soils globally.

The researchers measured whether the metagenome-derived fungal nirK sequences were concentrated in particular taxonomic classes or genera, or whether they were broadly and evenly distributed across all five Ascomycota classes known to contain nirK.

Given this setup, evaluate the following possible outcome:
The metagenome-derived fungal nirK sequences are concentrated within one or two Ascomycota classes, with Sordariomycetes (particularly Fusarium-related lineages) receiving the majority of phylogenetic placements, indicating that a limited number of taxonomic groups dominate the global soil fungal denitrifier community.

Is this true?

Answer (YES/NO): NO